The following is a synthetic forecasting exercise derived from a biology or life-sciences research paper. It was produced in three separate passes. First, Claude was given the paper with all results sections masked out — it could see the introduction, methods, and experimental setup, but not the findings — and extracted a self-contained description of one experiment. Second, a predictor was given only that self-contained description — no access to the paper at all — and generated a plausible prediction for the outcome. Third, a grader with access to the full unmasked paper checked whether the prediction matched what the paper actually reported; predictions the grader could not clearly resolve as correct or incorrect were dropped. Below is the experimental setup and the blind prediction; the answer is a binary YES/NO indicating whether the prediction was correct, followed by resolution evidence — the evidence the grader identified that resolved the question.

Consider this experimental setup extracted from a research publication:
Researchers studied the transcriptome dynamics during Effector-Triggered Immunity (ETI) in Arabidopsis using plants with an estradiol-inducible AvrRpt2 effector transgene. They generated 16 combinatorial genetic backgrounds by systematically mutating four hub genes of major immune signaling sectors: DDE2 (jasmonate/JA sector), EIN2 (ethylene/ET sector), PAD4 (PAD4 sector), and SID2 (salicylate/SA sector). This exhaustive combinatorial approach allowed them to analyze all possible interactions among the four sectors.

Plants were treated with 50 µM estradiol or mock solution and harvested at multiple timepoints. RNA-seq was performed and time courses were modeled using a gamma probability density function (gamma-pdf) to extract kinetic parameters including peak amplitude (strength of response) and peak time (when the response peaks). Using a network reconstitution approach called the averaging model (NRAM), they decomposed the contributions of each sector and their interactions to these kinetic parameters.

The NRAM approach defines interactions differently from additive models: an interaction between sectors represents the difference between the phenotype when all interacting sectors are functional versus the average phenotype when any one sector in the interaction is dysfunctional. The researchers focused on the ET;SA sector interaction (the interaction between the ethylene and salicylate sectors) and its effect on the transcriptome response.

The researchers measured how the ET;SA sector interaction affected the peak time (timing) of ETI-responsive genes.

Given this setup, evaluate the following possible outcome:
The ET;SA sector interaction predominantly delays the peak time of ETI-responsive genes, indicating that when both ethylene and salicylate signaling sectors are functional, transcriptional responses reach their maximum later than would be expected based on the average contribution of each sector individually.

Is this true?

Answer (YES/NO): YES